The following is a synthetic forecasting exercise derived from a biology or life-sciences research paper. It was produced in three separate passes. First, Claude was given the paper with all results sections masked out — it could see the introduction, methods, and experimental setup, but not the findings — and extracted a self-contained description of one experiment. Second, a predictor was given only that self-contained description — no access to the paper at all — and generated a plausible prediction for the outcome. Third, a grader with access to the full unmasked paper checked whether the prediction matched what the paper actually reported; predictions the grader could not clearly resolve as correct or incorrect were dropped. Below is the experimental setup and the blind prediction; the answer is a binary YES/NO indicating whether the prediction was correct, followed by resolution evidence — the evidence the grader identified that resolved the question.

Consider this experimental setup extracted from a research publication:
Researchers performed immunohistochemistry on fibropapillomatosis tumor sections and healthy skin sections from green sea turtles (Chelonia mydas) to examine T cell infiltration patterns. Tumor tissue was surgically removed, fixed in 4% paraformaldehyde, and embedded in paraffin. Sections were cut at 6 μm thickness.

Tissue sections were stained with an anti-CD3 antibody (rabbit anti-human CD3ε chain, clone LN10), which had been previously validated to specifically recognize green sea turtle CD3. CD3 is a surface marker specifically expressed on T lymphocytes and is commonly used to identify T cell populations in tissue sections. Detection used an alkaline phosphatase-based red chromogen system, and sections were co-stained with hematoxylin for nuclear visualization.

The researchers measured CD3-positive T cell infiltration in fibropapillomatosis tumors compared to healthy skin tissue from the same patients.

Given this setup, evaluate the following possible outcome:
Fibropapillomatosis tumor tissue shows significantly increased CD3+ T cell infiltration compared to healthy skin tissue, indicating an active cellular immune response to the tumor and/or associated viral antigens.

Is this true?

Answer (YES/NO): YES